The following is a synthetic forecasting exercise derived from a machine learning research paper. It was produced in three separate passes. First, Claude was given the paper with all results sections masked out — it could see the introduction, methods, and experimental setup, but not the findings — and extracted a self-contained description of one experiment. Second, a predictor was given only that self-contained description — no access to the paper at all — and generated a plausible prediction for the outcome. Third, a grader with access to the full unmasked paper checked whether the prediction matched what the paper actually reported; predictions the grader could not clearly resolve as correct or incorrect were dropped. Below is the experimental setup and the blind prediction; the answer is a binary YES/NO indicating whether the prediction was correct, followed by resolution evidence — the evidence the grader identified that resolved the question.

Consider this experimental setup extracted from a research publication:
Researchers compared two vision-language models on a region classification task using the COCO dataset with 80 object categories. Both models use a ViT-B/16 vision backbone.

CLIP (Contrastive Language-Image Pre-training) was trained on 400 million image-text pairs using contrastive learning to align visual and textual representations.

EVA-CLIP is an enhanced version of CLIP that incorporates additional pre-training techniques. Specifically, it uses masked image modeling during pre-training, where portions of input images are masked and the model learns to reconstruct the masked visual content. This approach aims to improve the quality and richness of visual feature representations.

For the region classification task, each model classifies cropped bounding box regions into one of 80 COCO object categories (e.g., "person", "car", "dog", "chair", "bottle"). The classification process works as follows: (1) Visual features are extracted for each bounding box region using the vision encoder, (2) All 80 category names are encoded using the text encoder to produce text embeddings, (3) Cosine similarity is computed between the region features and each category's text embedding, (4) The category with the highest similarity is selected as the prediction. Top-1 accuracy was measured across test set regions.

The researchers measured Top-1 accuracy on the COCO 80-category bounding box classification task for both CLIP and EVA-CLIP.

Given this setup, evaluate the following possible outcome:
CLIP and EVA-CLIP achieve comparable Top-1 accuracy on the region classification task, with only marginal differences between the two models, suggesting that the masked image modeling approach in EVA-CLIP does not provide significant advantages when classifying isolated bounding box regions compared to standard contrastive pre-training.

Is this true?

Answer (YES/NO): NO